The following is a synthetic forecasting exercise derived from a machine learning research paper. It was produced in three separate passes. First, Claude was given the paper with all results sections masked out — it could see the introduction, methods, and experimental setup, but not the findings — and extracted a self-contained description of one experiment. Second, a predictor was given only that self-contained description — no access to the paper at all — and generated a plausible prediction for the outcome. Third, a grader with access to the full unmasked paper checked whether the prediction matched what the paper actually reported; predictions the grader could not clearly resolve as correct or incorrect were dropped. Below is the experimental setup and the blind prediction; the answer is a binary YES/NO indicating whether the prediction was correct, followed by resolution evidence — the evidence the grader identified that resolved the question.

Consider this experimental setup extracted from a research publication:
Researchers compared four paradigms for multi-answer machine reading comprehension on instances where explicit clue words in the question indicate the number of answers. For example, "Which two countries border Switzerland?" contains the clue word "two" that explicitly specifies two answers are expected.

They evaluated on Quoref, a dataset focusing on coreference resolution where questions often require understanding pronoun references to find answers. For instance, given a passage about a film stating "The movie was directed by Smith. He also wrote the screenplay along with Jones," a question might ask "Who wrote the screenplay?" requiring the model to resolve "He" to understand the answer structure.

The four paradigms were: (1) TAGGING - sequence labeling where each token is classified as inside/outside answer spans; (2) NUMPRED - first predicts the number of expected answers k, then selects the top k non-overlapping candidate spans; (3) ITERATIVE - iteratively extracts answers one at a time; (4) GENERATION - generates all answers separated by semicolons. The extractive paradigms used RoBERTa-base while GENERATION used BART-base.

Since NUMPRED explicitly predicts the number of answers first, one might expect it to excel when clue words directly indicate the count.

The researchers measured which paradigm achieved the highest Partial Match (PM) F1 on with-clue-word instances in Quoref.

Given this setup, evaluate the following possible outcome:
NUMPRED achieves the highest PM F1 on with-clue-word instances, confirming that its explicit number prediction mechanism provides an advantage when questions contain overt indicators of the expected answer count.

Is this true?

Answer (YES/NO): NO